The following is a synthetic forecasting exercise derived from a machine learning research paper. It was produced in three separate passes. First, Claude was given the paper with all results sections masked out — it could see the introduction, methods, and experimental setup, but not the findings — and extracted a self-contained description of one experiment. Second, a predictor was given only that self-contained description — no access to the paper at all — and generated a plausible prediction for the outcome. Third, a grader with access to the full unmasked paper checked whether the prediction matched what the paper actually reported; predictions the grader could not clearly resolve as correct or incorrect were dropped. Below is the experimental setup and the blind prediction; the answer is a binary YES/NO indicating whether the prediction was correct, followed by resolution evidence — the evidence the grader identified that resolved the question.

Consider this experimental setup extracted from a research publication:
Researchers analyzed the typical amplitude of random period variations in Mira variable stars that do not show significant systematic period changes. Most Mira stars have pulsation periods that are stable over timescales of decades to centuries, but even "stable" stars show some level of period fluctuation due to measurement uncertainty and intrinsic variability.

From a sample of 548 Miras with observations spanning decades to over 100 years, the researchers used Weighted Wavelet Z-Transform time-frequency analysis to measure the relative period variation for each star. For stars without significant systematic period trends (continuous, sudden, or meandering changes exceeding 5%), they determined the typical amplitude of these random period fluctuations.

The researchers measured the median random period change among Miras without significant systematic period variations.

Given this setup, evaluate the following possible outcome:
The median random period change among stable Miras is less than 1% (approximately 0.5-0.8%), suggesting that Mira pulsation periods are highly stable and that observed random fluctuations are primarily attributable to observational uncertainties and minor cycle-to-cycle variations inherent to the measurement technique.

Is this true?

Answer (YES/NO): NO